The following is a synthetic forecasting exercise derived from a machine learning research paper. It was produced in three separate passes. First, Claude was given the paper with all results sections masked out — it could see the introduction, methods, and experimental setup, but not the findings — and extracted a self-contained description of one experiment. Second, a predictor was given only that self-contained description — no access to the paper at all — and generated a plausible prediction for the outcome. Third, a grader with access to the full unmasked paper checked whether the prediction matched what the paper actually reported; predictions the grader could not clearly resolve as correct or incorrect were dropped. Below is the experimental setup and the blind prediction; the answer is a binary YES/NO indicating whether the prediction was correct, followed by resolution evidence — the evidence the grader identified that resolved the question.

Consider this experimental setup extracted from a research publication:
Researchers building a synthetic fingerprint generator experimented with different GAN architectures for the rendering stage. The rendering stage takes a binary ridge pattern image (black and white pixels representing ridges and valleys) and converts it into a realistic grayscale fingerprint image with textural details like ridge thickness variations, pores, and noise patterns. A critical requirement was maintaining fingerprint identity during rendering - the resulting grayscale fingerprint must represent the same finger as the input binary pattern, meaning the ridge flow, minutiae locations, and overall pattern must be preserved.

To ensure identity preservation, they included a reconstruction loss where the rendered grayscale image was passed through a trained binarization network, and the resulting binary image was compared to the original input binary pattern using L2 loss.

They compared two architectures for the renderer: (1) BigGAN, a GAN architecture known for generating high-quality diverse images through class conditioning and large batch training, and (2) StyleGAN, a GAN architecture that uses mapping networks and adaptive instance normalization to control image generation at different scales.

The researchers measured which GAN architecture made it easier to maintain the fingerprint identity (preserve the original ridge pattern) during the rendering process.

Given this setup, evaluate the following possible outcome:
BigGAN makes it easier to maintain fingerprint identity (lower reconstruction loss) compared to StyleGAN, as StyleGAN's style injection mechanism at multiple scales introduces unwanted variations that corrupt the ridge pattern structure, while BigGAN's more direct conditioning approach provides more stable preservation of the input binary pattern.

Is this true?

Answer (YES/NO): YES